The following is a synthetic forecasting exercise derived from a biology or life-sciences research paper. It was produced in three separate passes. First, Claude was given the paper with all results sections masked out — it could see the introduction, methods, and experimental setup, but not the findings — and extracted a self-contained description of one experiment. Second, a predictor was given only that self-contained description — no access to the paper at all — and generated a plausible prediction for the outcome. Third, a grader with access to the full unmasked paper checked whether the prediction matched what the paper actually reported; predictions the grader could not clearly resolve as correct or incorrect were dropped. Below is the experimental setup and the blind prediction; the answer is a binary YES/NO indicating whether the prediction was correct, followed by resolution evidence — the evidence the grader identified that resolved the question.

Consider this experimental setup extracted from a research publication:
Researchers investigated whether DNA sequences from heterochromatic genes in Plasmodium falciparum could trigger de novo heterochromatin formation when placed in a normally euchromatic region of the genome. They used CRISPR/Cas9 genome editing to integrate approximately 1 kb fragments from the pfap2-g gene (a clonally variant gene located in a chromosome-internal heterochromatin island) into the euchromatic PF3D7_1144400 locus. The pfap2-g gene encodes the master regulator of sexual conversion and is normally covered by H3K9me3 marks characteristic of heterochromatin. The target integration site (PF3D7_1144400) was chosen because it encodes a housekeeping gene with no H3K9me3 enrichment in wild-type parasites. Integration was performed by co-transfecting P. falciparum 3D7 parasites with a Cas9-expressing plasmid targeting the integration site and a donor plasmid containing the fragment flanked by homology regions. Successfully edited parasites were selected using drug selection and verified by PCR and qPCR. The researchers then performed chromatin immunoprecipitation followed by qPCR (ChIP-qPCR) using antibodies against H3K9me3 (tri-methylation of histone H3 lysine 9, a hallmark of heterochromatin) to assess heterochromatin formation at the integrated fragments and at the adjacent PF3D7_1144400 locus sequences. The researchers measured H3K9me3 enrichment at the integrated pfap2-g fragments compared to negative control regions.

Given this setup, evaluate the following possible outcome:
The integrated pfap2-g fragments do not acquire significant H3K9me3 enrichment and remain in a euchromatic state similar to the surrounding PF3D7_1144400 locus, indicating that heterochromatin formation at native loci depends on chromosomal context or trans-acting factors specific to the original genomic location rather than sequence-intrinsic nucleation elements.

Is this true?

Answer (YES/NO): NO